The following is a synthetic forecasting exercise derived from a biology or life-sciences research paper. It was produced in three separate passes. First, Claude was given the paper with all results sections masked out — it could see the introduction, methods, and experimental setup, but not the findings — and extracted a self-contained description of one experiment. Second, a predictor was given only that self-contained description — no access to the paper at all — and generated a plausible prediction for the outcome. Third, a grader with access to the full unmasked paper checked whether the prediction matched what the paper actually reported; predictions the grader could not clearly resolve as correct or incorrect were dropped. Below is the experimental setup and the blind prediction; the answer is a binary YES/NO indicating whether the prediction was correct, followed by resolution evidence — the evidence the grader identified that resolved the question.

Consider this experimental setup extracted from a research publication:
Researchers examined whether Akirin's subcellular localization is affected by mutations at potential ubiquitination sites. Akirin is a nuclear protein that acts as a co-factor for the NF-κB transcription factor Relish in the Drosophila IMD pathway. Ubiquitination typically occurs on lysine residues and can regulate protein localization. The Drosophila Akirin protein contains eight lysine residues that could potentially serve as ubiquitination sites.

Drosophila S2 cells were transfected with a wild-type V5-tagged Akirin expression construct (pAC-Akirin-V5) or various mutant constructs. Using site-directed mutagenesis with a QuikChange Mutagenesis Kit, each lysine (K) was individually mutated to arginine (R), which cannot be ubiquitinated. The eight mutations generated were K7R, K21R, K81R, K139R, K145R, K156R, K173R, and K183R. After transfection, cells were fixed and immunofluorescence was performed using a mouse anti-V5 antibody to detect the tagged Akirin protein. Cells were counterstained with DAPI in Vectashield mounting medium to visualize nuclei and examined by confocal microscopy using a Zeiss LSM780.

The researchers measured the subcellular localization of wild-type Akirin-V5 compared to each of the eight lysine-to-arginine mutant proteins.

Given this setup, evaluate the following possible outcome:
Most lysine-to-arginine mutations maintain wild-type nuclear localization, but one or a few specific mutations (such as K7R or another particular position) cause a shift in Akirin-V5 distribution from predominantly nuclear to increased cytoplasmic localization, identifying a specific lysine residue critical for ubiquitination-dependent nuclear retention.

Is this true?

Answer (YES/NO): NO